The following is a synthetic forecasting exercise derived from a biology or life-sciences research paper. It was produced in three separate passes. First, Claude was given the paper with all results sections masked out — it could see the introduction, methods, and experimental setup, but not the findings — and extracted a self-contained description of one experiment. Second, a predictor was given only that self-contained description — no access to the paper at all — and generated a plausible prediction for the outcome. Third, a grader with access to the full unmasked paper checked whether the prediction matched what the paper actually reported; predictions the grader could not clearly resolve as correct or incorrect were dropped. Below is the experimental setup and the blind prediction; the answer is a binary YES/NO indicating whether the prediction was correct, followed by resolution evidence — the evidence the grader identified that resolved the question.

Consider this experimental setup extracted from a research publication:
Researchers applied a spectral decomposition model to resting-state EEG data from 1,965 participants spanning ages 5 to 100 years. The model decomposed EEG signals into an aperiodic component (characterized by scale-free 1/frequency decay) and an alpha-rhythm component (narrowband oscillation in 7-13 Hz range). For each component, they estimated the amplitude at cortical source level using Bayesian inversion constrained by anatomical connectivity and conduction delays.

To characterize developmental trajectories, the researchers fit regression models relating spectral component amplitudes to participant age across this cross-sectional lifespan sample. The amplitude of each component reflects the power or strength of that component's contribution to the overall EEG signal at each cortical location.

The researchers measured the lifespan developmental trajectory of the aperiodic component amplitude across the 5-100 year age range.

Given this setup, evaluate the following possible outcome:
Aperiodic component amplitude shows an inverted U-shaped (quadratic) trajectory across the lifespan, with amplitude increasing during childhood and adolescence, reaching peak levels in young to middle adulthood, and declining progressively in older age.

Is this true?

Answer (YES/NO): YES